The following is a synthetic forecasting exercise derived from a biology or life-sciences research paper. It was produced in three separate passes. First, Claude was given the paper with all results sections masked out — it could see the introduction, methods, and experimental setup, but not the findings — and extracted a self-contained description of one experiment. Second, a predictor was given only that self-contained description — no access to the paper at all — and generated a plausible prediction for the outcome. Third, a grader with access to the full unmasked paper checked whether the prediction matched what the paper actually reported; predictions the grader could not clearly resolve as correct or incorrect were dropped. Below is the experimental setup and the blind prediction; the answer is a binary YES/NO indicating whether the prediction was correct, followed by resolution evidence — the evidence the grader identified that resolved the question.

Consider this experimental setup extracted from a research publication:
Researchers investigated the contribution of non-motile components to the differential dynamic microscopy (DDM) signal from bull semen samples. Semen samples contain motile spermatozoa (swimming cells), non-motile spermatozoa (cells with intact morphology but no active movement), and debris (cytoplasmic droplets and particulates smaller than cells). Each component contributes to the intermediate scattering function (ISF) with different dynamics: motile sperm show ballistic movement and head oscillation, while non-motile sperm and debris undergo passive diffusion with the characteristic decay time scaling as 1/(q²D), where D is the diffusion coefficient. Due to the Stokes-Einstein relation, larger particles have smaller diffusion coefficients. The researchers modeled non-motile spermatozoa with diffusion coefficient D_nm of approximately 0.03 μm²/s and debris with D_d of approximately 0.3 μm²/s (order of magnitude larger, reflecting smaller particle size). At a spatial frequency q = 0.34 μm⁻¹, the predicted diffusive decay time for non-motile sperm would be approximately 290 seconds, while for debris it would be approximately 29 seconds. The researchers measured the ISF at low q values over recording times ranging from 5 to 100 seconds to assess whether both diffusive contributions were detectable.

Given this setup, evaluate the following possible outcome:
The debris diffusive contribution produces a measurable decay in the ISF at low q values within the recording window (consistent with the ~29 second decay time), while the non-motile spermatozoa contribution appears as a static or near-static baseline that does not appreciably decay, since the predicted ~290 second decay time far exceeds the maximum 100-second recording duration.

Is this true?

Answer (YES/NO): NO